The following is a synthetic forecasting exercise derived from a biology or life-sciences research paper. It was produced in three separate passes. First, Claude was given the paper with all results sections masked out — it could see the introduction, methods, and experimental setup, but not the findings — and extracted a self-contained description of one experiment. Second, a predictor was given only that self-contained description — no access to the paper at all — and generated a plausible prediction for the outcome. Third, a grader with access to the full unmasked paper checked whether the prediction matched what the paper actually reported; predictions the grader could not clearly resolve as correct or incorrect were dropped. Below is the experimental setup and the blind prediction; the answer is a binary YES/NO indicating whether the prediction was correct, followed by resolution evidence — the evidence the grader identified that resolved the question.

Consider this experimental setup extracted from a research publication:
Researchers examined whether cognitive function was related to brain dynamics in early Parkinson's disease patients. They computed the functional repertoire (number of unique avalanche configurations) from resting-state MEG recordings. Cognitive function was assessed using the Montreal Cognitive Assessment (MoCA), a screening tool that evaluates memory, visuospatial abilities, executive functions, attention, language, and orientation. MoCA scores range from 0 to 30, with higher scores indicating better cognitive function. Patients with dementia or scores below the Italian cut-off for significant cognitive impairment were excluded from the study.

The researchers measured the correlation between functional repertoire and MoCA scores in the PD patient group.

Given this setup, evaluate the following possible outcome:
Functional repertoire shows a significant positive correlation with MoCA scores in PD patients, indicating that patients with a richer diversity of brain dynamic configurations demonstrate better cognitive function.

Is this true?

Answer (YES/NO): YES